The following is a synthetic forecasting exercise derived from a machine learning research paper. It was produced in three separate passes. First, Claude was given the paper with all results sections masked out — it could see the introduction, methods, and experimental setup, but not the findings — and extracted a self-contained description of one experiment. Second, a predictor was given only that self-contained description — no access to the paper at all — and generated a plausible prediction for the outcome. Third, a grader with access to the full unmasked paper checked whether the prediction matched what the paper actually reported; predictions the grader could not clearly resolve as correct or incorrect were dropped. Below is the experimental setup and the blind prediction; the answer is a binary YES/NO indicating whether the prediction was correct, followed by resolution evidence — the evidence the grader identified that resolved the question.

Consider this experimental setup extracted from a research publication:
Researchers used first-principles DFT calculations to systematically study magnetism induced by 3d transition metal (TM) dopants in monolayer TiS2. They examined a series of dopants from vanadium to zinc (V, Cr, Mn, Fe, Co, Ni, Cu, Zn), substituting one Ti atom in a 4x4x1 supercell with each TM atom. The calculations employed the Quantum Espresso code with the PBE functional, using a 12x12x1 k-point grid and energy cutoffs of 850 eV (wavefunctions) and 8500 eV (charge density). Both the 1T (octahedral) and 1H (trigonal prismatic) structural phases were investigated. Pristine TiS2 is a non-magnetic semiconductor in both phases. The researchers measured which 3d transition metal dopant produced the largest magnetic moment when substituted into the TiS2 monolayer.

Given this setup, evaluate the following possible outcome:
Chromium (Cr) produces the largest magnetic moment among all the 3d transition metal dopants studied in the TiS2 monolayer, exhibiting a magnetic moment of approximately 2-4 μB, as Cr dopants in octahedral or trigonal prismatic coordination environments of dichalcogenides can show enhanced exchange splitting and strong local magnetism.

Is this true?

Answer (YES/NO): YES